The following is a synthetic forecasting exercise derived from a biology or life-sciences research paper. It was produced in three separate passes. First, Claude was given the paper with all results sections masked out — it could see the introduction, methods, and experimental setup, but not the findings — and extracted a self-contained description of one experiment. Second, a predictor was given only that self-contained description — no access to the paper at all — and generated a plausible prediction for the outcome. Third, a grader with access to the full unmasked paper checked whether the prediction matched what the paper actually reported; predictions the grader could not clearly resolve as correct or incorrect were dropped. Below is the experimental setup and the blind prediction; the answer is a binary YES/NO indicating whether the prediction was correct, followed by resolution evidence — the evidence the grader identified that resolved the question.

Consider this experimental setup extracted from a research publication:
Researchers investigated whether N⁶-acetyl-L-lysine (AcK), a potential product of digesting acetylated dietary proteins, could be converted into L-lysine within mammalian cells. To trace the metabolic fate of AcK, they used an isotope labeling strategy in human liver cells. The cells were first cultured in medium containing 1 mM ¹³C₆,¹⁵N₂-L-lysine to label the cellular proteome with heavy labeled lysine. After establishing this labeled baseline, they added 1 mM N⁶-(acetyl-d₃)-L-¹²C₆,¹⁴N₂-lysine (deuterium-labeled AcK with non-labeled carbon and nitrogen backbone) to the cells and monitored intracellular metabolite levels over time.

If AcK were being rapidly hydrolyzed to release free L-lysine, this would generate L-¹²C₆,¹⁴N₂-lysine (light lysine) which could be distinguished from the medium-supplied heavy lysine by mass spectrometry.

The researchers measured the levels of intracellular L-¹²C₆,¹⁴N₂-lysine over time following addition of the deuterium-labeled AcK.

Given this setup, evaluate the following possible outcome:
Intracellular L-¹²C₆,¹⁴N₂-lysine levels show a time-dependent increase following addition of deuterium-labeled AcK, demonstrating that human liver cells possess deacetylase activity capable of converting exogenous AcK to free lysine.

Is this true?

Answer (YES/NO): NO